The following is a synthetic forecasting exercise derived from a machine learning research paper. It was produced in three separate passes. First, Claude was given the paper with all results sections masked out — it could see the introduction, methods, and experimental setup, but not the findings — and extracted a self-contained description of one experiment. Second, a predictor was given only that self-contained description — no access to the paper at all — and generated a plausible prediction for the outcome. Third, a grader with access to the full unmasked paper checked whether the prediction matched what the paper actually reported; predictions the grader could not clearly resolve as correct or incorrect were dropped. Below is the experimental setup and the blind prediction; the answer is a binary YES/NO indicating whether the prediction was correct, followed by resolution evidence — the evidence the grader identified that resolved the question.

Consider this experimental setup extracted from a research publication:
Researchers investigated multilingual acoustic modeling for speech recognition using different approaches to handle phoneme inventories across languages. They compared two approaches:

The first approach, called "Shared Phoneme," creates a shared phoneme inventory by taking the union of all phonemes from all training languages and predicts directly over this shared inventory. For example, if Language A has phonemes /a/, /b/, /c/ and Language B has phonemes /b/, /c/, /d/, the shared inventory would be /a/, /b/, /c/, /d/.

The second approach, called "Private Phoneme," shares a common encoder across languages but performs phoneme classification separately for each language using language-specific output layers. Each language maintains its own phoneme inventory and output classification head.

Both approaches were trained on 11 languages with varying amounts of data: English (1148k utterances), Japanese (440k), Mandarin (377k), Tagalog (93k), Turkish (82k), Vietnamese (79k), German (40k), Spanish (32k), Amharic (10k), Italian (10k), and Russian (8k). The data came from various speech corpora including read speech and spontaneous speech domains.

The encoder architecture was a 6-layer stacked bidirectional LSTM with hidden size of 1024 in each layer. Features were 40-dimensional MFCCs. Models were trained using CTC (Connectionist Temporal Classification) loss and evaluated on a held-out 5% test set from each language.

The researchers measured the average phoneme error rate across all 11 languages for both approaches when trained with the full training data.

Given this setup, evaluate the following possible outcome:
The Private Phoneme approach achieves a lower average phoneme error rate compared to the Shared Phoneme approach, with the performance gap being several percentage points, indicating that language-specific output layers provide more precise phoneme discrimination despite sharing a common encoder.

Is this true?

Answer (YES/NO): YES